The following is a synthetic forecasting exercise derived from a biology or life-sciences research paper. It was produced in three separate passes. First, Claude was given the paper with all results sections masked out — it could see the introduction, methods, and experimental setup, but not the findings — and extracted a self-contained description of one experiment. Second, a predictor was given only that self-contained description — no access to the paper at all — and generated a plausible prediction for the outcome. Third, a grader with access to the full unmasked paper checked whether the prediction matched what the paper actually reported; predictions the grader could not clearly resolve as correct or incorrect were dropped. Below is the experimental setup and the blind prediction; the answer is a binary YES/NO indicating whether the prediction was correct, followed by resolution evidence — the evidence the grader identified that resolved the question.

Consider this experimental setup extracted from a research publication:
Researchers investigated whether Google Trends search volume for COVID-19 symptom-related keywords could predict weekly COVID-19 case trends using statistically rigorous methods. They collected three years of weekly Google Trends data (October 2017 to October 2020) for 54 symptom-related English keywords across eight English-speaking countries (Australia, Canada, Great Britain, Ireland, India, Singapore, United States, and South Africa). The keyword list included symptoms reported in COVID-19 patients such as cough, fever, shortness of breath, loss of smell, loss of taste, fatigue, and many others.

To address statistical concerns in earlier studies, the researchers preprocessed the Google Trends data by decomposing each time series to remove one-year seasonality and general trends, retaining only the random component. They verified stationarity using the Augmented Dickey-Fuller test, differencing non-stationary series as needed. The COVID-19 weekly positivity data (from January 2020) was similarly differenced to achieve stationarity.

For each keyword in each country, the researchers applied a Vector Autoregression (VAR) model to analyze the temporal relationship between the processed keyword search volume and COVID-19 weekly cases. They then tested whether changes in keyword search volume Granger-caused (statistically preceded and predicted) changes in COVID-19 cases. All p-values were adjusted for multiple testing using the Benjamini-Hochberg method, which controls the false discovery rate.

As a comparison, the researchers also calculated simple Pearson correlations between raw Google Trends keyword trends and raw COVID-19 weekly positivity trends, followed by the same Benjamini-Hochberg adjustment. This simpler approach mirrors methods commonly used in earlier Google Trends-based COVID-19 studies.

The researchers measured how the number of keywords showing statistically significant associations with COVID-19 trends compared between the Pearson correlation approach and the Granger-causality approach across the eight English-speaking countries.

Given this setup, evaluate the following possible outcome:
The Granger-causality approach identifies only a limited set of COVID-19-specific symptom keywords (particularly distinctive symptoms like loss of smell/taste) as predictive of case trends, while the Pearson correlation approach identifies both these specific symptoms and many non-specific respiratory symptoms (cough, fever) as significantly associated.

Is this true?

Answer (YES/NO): NO